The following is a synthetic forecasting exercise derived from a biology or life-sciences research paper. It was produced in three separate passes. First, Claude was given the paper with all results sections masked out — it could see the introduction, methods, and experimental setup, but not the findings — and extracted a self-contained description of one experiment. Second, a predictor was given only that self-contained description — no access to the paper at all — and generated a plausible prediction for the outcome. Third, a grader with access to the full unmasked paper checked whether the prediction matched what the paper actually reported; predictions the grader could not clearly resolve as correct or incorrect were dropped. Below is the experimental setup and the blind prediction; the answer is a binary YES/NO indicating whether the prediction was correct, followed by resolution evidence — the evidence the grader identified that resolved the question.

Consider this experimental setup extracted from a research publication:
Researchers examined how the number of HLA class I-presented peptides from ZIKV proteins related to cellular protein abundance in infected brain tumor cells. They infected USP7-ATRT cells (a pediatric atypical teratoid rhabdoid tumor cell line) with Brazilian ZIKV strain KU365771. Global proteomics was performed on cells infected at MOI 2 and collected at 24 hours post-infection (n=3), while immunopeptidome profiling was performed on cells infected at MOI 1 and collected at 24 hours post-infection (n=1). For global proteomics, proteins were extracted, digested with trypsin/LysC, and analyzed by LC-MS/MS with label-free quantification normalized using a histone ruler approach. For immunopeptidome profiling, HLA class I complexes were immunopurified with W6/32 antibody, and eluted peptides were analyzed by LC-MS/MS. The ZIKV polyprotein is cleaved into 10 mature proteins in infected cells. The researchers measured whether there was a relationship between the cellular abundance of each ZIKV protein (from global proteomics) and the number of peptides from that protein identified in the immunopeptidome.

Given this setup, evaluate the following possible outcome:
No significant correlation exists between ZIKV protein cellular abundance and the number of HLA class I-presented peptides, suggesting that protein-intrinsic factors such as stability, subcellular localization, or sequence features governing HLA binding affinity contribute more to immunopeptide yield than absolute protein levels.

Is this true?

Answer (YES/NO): NO